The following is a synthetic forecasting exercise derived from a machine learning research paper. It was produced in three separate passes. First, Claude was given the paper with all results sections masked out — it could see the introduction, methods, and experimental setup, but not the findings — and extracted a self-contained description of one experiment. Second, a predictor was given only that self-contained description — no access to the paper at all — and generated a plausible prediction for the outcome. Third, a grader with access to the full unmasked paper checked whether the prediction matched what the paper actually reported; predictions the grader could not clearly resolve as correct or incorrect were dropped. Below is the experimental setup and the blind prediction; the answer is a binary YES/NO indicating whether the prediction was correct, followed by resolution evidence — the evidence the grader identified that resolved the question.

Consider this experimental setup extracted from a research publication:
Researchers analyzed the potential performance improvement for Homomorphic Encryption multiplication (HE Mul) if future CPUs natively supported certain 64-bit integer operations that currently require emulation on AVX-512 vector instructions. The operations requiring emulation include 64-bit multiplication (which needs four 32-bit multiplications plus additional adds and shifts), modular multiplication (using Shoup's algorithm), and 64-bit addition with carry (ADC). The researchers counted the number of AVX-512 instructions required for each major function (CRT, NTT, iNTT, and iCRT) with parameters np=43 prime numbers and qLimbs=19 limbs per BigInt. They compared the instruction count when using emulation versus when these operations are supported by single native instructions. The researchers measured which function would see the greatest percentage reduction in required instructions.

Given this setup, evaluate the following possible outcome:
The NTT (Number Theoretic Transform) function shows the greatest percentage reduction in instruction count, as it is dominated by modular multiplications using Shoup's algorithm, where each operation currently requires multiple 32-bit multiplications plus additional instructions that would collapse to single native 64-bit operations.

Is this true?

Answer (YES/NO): NO